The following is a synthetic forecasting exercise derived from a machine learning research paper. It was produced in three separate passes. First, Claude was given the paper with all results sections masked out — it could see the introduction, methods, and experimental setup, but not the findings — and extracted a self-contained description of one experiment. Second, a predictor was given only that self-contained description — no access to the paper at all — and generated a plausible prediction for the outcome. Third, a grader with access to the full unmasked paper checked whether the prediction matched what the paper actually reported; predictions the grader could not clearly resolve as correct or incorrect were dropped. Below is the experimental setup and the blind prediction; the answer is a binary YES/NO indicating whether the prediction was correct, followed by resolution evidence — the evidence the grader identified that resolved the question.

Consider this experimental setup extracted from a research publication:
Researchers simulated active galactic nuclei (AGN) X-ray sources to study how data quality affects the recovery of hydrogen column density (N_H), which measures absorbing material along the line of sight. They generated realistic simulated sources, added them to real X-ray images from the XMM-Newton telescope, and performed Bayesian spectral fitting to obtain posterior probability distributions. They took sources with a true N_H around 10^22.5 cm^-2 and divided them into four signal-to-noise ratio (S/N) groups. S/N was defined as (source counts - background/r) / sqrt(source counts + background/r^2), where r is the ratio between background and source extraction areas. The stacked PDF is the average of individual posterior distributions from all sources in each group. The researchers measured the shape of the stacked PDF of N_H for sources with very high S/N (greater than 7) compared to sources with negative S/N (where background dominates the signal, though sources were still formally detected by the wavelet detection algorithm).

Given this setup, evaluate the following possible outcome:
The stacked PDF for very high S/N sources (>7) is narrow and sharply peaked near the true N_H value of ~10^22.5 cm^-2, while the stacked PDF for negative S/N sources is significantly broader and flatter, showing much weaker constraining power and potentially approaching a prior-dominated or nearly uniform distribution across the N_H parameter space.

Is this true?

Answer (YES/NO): YES